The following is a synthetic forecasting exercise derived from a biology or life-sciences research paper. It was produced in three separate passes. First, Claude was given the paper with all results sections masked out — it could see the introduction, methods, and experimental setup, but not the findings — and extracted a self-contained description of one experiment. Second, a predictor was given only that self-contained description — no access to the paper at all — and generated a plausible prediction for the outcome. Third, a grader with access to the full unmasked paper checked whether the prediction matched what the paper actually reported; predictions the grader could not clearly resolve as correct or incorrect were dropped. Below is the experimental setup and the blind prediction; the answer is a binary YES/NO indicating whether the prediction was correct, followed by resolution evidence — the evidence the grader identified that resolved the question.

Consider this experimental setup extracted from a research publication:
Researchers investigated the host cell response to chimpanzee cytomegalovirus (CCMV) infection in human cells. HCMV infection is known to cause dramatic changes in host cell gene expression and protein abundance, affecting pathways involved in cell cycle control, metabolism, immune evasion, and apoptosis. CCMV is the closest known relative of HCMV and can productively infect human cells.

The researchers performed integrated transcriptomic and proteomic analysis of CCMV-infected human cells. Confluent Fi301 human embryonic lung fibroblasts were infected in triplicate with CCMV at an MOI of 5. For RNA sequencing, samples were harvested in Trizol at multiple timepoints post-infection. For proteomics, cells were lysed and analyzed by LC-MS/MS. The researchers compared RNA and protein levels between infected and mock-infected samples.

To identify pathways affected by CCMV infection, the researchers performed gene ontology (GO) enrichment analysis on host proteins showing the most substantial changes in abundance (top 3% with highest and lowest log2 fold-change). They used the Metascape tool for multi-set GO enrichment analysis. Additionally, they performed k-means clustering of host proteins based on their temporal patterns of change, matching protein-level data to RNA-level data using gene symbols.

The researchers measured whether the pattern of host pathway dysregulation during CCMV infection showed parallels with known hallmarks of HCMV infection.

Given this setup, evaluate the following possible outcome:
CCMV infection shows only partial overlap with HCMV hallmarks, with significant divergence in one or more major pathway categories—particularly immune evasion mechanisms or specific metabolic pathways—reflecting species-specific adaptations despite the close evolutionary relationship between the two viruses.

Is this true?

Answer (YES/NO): NO